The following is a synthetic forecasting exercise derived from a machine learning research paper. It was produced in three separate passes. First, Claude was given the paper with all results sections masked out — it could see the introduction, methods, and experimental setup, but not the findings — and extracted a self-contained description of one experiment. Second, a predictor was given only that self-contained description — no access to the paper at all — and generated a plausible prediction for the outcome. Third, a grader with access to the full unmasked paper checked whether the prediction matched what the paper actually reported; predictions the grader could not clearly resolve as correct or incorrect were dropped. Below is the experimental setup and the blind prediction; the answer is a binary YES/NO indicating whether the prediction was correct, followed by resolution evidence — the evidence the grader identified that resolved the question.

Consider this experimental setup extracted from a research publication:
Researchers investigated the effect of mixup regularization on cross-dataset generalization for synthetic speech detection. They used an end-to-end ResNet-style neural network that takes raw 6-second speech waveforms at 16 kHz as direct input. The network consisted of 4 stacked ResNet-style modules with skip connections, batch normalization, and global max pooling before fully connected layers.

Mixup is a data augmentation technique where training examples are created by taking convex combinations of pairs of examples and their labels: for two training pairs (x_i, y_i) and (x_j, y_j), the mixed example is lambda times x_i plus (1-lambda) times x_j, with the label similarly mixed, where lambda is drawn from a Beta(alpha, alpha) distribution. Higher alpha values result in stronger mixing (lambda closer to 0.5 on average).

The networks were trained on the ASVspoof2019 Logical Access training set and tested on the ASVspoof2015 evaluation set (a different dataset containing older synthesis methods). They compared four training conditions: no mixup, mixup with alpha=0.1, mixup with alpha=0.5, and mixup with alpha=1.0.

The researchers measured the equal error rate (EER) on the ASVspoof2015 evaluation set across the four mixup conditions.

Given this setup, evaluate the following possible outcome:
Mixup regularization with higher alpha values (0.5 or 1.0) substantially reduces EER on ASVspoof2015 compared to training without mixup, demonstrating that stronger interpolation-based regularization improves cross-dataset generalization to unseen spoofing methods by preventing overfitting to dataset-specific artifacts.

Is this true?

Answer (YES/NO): YES